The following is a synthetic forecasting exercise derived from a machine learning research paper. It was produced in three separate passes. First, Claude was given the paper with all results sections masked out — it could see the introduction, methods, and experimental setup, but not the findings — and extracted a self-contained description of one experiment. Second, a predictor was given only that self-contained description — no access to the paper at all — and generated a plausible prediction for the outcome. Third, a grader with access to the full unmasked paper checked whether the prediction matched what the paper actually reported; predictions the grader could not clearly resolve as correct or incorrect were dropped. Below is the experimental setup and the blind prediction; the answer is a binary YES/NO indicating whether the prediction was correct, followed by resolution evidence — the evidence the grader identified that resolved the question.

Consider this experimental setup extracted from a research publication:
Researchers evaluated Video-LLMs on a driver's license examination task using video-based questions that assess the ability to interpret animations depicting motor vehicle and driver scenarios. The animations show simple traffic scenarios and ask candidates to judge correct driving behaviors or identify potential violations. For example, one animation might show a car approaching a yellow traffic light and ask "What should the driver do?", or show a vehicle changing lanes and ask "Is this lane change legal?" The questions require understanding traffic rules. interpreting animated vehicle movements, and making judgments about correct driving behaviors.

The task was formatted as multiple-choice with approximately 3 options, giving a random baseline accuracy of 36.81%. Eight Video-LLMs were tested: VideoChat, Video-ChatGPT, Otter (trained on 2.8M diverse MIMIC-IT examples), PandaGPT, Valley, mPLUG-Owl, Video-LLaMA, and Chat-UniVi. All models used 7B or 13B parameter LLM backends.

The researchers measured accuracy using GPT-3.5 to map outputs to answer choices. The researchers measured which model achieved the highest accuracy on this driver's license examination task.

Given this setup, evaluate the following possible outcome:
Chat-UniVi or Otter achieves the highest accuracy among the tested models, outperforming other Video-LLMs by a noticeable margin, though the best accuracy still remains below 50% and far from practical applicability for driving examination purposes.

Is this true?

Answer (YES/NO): NO